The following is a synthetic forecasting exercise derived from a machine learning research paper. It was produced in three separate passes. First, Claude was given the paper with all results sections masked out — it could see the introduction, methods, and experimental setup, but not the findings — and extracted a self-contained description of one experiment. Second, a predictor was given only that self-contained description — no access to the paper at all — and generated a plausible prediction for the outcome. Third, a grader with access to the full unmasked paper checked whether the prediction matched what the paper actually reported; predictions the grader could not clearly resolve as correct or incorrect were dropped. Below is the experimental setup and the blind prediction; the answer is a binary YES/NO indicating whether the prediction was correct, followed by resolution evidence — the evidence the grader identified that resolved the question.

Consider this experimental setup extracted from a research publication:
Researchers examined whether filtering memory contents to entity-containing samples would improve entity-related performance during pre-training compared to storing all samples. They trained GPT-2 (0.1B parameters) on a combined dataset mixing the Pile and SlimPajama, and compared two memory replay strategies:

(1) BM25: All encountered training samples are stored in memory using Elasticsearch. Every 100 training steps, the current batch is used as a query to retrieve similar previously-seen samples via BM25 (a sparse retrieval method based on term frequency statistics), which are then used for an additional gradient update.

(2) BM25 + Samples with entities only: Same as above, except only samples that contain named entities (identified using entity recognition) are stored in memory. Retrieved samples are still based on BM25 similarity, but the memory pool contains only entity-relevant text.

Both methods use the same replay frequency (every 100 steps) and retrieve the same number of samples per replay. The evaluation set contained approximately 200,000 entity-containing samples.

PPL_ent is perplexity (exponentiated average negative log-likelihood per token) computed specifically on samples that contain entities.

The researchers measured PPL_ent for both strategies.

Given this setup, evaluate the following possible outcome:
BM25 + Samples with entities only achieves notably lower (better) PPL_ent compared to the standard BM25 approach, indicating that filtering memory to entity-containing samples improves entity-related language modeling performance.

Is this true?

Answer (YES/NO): NO